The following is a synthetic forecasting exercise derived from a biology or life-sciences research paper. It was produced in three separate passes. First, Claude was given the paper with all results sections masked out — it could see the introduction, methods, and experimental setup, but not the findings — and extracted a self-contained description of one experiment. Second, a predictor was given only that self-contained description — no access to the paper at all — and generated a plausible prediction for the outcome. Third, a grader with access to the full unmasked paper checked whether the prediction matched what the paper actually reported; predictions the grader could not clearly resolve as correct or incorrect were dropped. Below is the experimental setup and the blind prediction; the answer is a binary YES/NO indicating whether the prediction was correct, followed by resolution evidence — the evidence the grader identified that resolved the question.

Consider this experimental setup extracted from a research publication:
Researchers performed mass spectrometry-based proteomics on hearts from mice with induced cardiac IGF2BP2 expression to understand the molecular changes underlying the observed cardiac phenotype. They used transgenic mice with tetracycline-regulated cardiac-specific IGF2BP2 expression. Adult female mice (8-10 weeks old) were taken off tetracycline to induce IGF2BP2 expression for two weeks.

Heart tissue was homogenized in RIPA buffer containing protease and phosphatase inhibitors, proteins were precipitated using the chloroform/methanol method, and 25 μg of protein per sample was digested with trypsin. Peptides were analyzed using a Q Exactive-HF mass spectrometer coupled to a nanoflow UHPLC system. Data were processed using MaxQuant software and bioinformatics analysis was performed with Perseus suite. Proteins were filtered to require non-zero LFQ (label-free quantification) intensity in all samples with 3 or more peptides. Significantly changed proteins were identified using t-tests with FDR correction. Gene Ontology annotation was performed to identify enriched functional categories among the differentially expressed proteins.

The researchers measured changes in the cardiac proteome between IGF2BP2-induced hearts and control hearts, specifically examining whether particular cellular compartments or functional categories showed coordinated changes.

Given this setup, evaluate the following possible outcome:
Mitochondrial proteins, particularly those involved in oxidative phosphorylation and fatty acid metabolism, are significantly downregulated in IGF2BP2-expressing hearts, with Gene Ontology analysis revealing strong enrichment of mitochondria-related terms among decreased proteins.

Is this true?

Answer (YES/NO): YES